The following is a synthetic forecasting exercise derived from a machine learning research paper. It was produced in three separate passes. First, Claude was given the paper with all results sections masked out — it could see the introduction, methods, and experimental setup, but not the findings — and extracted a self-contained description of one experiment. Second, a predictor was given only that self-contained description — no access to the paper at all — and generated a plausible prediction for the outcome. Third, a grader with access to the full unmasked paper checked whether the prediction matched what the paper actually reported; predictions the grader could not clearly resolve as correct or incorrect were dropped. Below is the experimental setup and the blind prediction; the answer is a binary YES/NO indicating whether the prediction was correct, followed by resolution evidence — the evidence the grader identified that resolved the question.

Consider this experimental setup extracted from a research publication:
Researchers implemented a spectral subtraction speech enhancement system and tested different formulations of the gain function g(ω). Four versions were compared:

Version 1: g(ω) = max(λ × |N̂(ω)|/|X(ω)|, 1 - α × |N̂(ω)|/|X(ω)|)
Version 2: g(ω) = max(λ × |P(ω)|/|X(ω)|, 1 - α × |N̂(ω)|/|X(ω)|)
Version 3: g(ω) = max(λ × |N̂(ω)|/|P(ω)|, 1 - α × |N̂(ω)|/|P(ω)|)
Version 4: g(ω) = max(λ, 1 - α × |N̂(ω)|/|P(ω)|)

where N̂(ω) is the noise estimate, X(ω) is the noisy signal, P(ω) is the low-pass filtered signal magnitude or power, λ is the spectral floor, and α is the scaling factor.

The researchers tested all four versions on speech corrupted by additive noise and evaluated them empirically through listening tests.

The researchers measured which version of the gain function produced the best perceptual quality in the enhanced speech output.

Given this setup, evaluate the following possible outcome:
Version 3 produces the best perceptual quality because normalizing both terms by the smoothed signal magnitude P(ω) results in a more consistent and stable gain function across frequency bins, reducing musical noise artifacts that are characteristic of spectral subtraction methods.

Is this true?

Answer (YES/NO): YES